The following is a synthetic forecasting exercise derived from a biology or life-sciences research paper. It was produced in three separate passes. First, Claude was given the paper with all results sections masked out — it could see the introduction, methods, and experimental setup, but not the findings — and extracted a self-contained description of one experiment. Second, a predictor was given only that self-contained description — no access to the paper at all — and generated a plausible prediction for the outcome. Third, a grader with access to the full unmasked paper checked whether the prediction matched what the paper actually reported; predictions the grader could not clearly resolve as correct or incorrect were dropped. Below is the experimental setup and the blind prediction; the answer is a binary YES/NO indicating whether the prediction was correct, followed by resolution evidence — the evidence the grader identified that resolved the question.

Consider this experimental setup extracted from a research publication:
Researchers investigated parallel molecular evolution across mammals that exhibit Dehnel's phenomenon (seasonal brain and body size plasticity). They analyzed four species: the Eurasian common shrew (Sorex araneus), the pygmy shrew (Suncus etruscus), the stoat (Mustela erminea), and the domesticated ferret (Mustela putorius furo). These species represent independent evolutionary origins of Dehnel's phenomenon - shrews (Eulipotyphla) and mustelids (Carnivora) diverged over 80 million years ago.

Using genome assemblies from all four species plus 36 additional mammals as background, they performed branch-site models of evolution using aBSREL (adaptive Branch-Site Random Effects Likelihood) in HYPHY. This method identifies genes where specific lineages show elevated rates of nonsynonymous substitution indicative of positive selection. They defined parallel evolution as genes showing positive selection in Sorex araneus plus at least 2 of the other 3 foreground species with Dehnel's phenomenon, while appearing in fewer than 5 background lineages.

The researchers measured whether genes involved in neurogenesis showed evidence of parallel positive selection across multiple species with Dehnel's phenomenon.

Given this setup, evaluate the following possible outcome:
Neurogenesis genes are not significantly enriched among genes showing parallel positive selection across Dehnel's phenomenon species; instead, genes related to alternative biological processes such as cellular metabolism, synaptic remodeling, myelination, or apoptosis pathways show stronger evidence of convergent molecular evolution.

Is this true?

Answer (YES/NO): NO